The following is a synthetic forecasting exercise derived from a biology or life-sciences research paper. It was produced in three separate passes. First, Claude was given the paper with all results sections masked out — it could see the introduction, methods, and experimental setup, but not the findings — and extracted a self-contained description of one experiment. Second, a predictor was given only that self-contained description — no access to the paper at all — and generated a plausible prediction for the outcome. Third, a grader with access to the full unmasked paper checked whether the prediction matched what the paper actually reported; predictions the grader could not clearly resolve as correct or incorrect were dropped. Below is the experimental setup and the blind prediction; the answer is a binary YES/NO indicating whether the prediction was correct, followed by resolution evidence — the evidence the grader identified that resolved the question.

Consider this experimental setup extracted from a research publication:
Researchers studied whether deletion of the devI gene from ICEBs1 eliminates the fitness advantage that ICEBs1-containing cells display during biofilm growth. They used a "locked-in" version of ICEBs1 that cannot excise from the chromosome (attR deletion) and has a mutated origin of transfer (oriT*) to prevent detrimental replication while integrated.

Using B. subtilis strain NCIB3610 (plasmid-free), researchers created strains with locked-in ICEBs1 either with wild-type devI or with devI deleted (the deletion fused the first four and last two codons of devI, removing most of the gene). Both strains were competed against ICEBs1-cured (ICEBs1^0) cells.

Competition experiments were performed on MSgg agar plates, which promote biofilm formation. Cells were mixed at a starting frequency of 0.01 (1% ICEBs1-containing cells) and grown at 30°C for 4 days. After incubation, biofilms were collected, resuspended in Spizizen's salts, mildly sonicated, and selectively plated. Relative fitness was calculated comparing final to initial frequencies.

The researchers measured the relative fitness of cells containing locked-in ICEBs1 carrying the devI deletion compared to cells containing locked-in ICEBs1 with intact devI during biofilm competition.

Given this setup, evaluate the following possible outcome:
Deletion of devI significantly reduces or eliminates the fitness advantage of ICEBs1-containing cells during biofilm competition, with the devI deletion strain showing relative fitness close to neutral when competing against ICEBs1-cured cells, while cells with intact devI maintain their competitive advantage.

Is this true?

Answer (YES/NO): NO